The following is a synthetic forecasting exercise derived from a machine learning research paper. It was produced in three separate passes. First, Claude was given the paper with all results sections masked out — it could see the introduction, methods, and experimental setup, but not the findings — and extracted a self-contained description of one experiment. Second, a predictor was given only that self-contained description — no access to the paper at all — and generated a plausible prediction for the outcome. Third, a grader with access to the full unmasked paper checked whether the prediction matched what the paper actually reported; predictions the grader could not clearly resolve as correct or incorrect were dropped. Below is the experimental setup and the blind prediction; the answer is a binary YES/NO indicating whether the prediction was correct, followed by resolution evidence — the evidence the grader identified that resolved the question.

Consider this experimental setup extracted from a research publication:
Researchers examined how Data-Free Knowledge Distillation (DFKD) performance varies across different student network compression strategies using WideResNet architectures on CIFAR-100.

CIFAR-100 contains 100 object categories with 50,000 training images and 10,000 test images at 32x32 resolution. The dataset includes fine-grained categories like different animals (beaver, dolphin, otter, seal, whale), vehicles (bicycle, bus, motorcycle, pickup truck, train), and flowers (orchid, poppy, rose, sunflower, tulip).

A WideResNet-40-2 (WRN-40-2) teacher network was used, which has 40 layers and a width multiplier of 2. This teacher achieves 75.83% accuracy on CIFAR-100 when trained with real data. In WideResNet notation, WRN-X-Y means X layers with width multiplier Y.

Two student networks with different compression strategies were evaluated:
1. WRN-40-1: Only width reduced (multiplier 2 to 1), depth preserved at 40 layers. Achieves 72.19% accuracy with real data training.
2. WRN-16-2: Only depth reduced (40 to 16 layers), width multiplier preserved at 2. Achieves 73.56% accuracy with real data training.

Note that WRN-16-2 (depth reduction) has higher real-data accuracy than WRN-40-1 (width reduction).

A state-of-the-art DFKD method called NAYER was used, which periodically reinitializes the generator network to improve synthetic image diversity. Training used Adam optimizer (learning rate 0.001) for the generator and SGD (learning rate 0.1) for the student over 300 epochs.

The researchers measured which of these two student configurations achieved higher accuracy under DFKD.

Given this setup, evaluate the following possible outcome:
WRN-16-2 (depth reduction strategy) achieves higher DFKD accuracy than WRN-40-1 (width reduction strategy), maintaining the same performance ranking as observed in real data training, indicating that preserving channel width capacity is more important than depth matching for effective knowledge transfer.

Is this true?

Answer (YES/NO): NO